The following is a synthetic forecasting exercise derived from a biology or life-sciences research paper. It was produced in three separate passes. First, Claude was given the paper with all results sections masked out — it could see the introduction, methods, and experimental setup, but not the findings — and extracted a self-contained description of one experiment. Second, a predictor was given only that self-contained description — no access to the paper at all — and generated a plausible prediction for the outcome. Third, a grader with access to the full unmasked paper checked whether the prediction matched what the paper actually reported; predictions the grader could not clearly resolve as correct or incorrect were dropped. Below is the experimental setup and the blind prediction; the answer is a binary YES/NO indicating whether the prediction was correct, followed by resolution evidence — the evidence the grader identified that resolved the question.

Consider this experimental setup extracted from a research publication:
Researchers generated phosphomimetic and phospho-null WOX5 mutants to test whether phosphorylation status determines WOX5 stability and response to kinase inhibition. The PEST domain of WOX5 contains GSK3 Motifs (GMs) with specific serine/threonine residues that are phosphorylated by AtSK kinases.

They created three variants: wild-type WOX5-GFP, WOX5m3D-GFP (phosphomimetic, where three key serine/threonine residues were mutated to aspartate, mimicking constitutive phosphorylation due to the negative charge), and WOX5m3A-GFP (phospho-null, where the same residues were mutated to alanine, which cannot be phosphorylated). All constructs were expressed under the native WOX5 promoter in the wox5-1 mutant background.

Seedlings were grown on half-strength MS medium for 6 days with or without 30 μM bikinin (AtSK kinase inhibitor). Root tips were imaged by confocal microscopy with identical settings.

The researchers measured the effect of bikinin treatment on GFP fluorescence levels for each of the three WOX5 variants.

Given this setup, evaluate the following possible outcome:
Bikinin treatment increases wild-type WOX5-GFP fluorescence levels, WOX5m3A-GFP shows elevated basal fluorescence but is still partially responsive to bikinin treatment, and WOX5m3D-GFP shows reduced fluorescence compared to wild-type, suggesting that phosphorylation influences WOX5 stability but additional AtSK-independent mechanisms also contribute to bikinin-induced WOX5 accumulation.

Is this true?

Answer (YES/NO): NO